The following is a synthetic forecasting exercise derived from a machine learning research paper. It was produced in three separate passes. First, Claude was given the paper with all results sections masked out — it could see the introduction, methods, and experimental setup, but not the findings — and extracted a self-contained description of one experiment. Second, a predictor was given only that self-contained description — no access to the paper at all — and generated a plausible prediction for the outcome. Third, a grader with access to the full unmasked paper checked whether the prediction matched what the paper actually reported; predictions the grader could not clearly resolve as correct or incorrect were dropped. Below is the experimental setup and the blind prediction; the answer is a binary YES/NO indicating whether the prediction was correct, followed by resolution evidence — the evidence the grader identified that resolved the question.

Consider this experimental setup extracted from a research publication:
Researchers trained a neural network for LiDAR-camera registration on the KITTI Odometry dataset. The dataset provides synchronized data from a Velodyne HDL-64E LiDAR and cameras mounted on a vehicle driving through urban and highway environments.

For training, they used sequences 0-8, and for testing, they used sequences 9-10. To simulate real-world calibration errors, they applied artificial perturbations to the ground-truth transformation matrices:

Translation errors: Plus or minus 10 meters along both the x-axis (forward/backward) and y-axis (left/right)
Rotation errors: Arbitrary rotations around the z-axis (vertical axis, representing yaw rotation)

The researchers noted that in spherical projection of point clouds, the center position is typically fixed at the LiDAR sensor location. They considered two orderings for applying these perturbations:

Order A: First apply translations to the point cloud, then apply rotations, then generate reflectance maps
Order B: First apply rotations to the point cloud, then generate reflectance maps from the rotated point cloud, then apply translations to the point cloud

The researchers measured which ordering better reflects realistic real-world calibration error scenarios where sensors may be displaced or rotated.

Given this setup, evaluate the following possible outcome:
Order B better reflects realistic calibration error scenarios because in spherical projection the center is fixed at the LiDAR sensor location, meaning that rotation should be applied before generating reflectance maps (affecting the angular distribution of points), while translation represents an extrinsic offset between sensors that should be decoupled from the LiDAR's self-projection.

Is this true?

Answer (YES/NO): YES